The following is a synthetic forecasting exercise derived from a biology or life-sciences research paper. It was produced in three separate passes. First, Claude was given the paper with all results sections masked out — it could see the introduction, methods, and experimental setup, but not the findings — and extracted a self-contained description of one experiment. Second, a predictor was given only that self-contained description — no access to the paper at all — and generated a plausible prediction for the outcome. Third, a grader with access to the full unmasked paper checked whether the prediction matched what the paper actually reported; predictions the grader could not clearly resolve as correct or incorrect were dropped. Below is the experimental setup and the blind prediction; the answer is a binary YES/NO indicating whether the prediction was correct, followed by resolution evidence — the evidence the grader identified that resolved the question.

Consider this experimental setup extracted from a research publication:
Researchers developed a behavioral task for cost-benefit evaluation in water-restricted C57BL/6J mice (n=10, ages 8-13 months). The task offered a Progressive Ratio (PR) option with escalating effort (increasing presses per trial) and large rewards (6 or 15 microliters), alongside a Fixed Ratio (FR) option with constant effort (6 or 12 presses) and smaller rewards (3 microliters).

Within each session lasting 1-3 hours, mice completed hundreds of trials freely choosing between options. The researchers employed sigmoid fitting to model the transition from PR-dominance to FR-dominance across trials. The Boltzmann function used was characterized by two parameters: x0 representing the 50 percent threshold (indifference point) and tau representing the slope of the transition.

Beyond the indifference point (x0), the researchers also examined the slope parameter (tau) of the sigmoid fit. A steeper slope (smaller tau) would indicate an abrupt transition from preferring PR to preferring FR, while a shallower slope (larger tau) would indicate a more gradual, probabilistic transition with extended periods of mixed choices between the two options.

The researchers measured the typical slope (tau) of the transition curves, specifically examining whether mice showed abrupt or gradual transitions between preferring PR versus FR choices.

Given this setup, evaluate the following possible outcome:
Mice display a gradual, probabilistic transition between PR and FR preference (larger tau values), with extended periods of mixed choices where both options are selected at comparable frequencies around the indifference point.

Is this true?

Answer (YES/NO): YES